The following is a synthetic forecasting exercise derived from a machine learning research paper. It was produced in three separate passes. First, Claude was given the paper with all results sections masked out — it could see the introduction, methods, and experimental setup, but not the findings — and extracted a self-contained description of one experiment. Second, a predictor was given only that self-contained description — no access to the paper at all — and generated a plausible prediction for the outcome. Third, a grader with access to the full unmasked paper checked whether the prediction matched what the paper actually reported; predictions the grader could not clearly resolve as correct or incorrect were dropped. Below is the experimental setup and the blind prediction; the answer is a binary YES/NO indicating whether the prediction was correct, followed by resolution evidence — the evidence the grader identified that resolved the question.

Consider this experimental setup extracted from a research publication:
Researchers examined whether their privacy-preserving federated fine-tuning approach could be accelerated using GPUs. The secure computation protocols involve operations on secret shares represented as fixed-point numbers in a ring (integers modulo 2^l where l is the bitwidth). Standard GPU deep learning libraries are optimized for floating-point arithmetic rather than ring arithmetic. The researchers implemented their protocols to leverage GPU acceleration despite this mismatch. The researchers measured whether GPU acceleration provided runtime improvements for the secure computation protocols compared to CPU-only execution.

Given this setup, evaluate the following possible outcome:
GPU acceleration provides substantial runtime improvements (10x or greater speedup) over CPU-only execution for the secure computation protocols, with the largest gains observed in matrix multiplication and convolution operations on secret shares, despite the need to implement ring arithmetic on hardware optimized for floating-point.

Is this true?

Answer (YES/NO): NO